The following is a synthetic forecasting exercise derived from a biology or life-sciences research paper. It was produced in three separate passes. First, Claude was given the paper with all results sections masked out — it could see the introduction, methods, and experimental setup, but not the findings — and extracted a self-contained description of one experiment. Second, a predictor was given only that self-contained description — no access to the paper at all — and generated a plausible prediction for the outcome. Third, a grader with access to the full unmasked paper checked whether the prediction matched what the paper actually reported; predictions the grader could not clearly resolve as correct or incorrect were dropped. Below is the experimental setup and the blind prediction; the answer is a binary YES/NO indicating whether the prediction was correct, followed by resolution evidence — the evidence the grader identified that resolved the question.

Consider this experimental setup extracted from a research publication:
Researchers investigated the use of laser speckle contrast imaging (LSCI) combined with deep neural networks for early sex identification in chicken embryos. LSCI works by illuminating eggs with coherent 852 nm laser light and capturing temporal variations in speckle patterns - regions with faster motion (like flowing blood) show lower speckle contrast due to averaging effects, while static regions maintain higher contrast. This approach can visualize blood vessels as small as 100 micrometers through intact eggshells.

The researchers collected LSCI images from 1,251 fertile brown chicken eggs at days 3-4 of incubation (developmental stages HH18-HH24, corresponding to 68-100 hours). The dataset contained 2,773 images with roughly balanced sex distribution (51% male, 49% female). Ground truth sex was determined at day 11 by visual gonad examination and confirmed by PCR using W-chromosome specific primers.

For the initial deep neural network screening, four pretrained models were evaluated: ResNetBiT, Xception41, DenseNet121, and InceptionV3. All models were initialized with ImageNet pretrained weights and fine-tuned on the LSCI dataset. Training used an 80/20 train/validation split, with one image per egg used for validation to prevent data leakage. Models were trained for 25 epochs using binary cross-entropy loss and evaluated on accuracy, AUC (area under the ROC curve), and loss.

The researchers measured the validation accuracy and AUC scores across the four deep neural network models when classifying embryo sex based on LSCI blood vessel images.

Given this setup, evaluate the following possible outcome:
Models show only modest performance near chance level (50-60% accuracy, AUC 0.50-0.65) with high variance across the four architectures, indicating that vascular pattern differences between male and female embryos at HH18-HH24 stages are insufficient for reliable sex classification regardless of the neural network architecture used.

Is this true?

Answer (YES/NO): NO